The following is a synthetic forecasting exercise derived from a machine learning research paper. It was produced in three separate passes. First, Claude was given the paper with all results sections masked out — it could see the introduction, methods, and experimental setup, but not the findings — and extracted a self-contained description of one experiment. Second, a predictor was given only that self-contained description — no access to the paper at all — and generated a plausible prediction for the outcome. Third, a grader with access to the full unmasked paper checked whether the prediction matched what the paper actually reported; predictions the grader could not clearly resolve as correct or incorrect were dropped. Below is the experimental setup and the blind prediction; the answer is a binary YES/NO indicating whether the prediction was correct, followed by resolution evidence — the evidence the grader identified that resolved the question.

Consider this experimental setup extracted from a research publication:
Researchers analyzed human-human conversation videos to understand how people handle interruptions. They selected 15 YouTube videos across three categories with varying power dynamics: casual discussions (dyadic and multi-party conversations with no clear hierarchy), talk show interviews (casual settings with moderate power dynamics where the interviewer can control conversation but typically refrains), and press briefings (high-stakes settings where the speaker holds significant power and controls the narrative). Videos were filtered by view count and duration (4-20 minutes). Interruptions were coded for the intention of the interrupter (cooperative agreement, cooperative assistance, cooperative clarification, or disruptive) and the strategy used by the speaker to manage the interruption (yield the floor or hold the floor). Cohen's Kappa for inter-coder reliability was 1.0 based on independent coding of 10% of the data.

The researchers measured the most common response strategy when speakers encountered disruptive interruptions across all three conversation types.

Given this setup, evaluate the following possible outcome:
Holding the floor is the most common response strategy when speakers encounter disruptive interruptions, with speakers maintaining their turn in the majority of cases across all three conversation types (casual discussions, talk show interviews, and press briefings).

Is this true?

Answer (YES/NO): NO